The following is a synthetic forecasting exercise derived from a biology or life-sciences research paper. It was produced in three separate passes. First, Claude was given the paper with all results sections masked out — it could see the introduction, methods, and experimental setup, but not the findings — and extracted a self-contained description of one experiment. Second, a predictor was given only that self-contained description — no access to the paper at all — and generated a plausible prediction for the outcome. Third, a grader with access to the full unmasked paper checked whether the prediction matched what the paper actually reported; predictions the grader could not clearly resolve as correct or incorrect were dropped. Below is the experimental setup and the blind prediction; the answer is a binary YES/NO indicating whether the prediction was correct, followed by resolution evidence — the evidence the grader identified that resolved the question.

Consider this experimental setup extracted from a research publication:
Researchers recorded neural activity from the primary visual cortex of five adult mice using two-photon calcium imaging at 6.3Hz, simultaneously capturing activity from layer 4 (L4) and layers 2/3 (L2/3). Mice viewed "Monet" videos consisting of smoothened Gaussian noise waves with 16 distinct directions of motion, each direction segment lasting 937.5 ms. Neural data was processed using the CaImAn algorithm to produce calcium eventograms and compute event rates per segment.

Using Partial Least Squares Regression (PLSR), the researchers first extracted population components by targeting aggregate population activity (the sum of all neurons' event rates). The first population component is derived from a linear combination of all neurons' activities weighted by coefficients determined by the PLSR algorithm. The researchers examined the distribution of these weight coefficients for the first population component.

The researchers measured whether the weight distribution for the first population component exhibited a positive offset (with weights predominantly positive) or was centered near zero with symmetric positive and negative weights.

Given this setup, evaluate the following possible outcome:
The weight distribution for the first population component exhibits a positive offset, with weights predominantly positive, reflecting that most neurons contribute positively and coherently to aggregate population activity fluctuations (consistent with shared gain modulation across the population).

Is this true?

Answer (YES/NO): YES